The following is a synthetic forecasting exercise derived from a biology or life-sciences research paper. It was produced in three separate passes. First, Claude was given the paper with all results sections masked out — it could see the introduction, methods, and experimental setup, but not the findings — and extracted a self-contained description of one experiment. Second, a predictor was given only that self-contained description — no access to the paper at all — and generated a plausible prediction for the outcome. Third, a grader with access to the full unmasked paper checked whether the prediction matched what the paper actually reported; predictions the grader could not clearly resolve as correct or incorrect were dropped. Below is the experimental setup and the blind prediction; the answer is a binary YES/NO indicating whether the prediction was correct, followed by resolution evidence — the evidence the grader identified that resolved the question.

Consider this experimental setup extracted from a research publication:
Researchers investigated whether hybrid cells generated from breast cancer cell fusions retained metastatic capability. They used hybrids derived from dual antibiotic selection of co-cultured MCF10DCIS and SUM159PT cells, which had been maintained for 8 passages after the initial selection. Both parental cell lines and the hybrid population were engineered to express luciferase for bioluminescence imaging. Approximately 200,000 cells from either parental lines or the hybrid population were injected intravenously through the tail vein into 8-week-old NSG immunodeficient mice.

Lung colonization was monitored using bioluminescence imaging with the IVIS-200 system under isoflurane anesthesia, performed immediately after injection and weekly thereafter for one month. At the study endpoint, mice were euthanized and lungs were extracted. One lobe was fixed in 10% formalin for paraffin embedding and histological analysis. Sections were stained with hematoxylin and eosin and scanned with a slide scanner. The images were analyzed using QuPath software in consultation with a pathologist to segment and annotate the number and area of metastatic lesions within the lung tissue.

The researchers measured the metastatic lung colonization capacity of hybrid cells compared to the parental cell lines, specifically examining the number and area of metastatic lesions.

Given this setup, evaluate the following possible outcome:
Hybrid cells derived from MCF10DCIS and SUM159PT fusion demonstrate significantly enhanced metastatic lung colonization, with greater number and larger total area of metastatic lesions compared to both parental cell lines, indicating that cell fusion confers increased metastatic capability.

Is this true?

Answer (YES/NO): NO